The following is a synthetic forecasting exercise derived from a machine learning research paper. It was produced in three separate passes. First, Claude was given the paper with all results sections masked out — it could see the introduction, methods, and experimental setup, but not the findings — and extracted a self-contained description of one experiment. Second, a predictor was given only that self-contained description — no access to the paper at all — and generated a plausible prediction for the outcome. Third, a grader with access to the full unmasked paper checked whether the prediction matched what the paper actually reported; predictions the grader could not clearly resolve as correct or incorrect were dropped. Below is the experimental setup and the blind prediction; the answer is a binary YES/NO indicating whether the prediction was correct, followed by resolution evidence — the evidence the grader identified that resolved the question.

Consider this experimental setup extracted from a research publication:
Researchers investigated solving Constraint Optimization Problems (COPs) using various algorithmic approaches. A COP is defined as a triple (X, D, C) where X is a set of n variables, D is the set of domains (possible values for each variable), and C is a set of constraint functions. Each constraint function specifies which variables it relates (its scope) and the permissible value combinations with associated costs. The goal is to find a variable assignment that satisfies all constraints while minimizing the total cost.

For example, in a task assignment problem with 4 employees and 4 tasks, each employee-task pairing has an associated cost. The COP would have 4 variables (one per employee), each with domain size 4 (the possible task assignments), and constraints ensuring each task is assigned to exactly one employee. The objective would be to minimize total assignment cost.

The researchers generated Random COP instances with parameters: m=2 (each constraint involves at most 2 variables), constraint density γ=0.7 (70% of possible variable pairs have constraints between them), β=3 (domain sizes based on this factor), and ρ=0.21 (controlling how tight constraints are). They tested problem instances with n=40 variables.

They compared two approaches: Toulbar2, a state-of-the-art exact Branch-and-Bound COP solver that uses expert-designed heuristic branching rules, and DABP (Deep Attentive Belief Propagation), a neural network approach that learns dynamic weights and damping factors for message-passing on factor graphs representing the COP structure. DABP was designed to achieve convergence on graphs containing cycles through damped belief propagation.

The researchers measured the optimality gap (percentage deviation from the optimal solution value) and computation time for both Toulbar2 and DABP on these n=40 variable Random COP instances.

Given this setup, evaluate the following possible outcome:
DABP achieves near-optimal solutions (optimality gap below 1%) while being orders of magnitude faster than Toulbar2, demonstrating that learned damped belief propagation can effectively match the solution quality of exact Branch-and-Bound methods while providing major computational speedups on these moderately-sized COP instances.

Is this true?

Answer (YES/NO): NO